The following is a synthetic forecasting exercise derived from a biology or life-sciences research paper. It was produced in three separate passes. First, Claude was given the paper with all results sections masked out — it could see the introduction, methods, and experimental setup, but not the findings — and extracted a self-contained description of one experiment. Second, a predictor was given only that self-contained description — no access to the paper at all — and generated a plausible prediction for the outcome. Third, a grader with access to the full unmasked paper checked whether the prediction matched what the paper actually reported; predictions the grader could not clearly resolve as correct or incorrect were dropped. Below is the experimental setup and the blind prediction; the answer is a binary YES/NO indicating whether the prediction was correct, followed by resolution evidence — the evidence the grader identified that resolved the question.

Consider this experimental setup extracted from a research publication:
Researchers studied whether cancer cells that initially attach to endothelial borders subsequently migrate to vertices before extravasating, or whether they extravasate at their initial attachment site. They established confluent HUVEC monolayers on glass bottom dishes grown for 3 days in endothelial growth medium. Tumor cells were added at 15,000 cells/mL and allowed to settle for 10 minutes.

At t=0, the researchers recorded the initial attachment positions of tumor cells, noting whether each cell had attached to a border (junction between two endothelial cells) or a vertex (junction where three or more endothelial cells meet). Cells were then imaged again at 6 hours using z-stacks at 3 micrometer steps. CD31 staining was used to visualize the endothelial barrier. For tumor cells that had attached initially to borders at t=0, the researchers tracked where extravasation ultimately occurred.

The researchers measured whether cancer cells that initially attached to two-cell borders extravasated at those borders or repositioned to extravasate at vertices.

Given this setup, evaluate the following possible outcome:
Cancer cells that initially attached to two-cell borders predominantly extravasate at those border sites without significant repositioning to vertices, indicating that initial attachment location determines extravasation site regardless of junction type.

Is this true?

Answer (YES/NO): NO